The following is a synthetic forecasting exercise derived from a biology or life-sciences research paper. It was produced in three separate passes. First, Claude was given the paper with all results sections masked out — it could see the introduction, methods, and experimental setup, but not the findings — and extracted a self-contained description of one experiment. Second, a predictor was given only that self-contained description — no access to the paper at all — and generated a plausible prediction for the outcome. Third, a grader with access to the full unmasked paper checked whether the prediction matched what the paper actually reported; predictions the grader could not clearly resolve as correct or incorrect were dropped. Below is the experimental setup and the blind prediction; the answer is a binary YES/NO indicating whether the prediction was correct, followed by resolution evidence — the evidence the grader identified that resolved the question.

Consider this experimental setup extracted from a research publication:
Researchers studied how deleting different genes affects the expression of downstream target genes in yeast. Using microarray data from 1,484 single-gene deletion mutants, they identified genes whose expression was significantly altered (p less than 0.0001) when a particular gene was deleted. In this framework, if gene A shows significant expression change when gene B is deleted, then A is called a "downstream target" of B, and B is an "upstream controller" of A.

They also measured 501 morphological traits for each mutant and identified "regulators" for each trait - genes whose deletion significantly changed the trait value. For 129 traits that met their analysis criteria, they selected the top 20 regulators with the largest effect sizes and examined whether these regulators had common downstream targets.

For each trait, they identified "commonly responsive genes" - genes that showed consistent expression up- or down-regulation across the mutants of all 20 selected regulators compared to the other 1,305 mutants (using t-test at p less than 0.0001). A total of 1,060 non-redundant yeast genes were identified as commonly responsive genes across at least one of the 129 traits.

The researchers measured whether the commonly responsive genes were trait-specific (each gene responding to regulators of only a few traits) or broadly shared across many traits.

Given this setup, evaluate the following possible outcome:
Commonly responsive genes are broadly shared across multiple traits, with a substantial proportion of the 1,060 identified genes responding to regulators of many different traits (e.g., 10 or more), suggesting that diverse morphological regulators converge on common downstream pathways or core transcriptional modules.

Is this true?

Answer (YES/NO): NO